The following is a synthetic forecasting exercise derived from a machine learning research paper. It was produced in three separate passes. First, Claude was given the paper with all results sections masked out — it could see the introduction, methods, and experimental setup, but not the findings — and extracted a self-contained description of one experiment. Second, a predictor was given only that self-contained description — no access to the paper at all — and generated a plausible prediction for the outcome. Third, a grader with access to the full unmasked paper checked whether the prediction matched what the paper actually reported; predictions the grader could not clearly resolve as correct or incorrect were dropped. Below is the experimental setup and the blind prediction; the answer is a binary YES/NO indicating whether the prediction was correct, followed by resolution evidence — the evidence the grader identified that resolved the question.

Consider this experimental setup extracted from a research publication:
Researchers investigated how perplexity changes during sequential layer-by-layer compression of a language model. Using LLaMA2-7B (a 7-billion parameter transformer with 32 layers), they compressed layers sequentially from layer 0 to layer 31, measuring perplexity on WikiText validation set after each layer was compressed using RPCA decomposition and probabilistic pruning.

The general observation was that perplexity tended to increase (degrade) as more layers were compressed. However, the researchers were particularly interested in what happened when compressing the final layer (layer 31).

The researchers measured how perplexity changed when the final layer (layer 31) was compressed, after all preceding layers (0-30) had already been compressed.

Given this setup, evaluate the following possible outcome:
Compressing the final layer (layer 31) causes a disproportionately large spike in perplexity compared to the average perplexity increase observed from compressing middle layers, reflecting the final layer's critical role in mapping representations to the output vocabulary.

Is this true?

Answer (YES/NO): NO